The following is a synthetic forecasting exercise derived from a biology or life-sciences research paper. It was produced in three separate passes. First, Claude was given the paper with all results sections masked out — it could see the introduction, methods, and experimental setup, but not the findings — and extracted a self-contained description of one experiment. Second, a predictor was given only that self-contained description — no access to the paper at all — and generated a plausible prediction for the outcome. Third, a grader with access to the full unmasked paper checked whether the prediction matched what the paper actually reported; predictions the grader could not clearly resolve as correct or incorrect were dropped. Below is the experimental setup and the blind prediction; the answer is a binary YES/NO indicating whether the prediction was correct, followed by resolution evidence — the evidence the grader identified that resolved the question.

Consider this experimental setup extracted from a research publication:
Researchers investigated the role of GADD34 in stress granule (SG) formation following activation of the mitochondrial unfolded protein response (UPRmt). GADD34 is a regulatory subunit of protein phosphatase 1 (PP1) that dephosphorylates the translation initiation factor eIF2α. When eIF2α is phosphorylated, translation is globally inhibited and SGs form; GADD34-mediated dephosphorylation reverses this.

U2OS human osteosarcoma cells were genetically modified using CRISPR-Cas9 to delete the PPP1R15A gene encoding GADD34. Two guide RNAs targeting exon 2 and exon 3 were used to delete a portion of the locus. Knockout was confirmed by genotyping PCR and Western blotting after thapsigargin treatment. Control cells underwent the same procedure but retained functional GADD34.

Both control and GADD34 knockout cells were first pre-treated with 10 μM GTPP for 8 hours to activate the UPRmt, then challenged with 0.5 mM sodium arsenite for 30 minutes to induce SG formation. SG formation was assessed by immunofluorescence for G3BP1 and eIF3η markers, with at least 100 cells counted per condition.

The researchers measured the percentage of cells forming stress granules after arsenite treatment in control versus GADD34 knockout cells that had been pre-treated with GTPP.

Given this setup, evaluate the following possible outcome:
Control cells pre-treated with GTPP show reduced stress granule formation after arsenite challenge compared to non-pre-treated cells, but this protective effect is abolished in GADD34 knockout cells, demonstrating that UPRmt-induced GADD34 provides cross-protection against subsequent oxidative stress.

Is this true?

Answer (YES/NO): YES